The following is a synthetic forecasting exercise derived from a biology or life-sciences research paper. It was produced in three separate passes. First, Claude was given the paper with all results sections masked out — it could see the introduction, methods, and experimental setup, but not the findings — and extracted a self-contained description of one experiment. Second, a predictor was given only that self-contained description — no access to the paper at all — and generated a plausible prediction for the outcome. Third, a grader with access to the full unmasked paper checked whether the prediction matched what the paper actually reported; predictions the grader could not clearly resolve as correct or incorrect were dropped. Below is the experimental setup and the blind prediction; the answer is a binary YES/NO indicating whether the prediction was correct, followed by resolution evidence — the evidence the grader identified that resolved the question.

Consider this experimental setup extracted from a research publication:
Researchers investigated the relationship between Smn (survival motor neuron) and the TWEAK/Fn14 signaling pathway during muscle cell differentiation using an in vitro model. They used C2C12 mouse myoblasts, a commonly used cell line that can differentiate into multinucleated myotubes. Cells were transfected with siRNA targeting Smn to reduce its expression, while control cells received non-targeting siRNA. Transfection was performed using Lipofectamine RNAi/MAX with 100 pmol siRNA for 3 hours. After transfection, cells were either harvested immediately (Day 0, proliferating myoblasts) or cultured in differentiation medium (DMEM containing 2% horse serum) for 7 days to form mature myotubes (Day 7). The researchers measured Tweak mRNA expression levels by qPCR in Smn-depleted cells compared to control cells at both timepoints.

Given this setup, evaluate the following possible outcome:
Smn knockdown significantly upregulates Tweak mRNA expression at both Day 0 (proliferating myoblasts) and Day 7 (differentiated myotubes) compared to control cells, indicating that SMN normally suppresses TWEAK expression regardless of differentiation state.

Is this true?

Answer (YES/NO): NO